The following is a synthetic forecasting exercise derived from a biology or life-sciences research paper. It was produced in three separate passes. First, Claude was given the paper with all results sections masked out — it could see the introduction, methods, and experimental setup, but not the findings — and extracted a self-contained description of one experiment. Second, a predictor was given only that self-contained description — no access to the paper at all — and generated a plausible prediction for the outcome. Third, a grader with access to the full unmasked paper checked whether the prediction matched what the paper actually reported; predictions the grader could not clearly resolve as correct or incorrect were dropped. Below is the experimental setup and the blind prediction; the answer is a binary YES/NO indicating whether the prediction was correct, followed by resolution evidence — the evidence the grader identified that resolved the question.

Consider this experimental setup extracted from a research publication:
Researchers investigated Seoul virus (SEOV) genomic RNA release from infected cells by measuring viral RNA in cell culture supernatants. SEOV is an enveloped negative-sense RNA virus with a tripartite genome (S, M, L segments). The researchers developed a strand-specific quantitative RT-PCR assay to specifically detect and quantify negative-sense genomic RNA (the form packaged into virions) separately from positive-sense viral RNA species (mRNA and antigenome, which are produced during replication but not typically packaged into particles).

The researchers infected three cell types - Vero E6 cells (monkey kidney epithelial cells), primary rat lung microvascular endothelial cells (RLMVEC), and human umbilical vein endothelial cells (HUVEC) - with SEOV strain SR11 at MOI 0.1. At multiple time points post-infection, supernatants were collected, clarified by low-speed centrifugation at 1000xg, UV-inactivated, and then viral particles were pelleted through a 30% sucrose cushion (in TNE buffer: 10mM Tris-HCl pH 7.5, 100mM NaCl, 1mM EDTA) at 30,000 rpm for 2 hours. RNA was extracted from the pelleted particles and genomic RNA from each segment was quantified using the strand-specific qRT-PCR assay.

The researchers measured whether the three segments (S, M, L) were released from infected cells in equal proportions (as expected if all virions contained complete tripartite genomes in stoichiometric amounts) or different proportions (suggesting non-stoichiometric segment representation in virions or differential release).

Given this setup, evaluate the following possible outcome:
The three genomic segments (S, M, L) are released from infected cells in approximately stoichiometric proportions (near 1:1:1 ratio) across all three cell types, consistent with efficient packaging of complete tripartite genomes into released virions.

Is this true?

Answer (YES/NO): NO